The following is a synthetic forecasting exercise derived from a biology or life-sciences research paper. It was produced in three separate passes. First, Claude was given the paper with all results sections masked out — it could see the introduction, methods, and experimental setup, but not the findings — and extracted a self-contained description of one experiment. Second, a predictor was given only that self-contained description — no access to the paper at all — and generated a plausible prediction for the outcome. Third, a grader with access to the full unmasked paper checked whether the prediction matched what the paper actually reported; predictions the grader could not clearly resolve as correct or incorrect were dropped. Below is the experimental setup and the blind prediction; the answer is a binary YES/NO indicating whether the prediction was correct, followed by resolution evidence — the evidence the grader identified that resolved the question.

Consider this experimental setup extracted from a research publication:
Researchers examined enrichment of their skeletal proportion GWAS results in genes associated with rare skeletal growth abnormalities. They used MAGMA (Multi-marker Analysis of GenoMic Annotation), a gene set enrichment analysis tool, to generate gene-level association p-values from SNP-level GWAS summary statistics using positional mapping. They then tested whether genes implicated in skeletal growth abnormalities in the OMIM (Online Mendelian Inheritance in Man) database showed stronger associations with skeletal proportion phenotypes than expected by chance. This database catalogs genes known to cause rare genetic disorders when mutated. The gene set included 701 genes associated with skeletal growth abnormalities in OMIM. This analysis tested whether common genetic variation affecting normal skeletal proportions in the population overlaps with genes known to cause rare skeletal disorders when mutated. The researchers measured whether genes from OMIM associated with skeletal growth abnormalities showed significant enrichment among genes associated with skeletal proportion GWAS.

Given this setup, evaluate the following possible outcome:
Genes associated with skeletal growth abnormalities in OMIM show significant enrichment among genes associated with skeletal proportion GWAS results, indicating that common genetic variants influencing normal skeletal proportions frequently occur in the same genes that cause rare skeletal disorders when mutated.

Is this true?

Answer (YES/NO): YES